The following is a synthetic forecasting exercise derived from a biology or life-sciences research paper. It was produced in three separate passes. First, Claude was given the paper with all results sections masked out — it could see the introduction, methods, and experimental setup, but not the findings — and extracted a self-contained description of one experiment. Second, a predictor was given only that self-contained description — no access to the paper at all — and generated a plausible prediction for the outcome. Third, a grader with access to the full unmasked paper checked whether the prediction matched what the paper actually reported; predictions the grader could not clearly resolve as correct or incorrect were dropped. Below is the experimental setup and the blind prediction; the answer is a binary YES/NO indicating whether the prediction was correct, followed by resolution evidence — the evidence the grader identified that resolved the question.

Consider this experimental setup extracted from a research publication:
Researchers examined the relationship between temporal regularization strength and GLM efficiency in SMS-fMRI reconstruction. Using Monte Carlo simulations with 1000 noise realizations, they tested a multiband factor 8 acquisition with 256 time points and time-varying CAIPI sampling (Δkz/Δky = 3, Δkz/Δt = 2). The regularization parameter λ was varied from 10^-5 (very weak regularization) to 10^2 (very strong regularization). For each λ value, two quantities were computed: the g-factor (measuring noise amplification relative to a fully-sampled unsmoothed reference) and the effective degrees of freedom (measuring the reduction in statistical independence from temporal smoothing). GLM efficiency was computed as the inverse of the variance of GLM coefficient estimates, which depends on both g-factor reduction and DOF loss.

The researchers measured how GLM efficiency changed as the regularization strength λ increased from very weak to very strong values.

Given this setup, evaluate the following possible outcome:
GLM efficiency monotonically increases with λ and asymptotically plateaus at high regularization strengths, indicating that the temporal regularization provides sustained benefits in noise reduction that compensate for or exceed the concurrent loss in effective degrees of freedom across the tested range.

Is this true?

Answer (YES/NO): NO